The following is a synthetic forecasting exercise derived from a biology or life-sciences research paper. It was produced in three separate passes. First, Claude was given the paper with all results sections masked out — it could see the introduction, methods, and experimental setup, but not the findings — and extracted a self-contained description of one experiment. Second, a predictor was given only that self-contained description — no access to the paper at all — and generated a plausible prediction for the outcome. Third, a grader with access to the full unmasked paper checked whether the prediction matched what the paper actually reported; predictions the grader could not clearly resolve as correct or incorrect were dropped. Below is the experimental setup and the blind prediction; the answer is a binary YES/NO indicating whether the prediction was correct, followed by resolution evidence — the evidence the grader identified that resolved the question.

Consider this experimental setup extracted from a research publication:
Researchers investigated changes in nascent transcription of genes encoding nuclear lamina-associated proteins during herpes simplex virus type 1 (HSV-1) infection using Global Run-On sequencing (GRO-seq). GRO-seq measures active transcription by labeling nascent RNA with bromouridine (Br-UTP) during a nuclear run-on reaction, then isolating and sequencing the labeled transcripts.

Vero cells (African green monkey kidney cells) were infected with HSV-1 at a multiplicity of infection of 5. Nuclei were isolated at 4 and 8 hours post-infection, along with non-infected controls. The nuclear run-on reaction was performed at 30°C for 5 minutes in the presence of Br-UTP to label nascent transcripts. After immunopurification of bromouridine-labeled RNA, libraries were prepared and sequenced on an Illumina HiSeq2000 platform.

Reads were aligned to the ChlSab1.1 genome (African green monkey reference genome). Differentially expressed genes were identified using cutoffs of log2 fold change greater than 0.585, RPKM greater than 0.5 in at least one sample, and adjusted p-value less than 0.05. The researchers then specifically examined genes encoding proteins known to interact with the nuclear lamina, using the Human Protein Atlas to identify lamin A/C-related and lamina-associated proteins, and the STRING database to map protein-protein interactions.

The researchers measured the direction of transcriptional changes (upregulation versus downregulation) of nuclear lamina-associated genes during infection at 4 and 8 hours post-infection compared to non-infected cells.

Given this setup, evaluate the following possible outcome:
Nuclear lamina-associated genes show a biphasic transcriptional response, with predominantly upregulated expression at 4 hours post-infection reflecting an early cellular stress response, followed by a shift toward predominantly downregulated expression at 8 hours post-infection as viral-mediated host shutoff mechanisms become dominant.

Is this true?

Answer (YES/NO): YES